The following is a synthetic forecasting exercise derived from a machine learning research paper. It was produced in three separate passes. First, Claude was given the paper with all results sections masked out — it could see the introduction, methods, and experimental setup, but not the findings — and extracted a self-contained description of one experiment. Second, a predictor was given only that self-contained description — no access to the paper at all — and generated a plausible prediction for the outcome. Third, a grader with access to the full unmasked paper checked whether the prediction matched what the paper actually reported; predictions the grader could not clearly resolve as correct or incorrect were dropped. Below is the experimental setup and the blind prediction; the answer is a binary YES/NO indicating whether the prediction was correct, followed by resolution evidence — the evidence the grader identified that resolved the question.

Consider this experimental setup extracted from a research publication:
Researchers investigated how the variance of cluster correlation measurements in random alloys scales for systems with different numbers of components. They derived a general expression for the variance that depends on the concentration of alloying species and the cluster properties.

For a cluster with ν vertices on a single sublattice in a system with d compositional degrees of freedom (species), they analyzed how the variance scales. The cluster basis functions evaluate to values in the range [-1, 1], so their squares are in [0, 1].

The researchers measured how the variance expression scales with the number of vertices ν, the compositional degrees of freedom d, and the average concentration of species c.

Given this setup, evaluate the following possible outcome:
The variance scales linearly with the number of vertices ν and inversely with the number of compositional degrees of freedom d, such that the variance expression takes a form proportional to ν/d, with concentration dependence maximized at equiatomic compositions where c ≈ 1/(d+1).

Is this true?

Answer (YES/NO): NO